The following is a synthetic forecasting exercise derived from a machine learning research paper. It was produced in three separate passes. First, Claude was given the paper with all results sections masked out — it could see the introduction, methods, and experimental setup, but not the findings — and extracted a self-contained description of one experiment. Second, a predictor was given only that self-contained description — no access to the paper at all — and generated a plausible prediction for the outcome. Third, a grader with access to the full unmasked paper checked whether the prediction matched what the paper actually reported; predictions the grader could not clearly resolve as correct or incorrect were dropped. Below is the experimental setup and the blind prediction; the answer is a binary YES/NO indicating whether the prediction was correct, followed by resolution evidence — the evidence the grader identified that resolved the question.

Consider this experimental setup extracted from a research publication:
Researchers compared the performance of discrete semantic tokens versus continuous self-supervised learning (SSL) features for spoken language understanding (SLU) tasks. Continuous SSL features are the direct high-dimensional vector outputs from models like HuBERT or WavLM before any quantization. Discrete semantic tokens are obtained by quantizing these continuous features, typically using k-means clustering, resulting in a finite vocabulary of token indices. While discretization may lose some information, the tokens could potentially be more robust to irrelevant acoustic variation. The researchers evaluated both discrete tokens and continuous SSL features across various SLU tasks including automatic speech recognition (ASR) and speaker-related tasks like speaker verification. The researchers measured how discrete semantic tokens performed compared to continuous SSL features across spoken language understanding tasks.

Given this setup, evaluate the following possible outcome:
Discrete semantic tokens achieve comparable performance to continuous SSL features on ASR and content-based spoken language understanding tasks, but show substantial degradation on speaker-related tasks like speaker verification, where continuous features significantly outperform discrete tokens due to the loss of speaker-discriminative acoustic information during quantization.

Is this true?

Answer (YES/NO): NO